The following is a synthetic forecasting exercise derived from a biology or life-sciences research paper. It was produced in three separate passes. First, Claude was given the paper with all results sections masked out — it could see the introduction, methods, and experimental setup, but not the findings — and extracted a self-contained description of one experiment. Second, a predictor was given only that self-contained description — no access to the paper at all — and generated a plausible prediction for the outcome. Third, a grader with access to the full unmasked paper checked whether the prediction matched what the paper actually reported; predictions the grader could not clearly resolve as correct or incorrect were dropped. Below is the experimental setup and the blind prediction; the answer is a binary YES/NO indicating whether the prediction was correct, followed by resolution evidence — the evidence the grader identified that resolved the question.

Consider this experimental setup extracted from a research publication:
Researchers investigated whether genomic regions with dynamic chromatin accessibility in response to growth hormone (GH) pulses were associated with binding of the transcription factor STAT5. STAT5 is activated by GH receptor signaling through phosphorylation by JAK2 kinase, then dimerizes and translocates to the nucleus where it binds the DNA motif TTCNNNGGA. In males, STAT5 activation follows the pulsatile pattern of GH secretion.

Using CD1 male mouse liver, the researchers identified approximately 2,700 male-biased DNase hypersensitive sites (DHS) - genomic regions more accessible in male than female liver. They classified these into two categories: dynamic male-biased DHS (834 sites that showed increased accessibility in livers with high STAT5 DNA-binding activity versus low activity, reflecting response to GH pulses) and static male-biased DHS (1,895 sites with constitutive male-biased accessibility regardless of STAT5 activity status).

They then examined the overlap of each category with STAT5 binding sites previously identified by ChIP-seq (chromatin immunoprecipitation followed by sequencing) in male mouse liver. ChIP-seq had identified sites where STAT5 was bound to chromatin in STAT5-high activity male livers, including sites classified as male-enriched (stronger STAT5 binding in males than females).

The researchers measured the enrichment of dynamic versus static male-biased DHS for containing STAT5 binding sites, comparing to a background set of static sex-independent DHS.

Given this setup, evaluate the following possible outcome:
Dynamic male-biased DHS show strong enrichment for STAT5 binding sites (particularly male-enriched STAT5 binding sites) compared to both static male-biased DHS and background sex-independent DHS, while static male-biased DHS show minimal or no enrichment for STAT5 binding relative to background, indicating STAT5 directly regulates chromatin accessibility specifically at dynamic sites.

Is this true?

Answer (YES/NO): NO